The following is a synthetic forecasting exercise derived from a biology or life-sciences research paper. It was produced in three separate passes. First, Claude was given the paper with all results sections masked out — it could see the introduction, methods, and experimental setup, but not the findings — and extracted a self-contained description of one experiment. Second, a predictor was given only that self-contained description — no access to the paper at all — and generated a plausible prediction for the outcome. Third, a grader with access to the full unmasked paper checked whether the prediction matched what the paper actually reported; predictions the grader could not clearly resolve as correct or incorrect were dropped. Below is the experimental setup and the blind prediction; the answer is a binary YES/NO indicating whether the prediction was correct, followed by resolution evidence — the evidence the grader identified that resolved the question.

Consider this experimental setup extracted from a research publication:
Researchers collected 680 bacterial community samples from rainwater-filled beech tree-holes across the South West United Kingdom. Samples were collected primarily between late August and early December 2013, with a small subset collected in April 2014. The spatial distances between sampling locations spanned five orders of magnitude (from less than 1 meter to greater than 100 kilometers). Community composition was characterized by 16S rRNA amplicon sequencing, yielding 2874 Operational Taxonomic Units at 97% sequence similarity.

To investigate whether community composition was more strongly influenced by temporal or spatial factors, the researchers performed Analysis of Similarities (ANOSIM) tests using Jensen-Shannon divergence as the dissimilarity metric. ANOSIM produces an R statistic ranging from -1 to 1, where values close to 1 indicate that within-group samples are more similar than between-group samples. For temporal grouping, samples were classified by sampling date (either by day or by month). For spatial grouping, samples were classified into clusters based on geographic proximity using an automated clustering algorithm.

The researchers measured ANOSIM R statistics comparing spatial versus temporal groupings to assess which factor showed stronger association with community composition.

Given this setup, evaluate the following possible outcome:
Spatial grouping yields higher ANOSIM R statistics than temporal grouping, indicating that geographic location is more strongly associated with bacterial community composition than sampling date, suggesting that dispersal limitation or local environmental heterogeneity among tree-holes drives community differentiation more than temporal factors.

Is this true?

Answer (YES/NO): NO